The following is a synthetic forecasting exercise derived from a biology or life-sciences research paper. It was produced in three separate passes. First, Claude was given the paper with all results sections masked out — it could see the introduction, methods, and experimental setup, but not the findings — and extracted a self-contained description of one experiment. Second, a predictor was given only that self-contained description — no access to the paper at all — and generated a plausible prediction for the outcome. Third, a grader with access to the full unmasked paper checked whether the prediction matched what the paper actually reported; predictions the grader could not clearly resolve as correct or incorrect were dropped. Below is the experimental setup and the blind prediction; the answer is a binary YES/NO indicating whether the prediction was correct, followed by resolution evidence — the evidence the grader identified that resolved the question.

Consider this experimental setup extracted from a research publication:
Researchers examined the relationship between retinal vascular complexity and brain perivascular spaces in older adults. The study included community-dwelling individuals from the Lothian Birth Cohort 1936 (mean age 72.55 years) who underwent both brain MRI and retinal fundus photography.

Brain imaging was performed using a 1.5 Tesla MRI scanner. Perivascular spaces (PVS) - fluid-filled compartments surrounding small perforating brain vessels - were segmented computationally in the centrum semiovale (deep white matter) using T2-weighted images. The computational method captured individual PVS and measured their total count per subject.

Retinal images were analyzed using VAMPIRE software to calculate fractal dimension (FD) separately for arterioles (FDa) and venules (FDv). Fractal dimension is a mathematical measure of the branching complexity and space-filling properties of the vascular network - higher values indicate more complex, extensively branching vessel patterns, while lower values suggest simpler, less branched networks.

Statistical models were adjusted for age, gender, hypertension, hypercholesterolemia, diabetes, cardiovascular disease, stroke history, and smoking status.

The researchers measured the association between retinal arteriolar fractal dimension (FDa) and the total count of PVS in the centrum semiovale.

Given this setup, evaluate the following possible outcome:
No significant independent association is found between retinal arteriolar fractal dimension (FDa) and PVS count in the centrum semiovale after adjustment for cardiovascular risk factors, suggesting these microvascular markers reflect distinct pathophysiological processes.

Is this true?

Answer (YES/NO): YES